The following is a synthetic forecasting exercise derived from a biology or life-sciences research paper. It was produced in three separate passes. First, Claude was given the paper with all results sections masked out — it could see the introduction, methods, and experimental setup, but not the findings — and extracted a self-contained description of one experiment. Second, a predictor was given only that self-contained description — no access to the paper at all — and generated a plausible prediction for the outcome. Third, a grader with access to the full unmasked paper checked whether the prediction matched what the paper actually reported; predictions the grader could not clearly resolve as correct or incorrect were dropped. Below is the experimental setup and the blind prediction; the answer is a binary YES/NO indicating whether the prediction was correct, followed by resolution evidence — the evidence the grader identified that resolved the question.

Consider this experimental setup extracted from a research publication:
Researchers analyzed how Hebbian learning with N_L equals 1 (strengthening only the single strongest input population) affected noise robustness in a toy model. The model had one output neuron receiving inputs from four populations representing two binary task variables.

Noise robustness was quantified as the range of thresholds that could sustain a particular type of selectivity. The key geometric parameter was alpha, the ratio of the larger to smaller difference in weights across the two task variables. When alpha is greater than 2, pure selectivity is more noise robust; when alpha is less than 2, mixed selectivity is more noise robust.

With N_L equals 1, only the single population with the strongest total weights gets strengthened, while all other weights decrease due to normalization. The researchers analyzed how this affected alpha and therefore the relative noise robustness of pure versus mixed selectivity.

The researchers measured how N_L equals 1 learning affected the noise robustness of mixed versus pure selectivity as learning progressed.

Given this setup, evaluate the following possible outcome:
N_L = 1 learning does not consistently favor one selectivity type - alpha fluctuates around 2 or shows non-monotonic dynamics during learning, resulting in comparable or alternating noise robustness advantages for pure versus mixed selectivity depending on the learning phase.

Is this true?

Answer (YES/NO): NO